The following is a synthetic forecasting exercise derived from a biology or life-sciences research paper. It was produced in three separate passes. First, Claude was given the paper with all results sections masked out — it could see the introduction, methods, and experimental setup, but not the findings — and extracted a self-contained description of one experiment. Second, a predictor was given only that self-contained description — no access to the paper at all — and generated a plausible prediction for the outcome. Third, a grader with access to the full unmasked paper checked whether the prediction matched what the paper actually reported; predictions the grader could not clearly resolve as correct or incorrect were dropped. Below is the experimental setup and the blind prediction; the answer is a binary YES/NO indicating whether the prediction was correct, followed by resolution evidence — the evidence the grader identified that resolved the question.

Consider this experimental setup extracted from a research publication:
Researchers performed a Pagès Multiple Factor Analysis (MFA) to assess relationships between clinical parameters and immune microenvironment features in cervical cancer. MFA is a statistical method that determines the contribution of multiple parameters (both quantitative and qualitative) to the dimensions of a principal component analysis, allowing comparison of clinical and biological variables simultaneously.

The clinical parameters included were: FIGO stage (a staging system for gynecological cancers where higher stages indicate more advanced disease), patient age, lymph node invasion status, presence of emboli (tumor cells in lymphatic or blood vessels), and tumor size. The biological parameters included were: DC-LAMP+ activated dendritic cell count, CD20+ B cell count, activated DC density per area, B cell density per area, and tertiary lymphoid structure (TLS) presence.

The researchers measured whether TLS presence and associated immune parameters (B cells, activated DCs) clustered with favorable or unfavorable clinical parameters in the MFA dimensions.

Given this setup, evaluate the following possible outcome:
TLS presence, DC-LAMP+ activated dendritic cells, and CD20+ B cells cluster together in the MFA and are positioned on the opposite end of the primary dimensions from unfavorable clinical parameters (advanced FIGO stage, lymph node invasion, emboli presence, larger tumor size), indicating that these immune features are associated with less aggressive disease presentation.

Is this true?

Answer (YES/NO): NO